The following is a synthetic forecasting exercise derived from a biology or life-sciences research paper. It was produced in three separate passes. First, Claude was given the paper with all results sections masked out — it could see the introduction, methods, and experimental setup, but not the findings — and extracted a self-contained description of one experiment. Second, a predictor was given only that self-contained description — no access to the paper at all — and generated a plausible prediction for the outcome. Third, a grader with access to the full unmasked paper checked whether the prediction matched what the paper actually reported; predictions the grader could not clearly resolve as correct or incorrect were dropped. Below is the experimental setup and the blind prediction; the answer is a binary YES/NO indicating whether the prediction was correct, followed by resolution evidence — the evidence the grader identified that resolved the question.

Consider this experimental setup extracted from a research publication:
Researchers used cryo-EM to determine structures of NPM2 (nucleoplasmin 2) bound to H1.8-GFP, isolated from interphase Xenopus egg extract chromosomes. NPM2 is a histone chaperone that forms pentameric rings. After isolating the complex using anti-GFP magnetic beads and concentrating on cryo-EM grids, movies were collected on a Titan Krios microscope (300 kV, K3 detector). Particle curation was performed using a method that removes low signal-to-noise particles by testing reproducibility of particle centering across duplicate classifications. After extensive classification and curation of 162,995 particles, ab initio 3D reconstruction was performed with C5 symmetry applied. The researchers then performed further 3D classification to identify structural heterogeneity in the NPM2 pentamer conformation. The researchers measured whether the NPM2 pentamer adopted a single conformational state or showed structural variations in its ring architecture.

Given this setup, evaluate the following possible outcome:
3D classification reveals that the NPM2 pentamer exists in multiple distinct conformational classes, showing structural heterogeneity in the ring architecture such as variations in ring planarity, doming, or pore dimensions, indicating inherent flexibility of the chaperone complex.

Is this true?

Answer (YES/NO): YES